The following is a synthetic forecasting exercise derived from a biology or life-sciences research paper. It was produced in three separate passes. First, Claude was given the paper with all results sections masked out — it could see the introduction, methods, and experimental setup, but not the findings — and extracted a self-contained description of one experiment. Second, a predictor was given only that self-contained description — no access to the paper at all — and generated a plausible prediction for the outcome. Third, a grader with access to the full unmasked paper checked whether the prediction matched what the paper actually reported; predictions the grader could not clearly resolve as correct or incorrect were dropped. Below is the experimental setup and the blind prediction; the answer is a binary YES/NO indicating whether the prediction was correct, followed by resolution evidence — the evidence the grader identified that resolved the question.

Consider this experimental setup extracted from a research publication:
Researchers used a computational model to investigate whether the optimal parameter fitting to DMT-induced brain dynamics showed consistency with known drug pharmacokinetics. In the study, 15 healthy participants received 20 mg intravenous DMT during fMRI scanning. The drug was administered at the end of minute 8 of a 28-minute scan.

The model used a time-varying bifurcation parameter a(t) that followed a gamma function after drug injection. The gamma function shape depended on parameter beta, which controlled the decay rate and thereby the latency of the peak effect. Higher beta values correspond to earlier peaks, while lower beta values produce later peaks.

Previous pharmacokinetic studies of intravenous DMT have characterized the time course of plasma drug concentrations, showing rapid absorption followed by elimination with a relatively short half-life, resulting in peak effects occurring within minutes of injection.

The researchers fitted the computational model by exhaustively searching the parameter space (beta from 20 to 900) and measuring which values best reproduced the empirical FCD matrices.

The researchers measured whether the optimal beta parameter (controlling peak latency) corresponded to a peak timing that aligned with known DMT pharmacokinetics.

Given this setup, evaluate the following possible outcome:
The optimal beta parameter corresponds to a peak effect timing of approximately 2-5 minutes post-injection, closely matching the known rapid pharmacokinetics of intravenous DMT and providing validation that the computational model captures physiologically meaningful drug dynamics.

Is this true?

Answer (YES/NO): YES